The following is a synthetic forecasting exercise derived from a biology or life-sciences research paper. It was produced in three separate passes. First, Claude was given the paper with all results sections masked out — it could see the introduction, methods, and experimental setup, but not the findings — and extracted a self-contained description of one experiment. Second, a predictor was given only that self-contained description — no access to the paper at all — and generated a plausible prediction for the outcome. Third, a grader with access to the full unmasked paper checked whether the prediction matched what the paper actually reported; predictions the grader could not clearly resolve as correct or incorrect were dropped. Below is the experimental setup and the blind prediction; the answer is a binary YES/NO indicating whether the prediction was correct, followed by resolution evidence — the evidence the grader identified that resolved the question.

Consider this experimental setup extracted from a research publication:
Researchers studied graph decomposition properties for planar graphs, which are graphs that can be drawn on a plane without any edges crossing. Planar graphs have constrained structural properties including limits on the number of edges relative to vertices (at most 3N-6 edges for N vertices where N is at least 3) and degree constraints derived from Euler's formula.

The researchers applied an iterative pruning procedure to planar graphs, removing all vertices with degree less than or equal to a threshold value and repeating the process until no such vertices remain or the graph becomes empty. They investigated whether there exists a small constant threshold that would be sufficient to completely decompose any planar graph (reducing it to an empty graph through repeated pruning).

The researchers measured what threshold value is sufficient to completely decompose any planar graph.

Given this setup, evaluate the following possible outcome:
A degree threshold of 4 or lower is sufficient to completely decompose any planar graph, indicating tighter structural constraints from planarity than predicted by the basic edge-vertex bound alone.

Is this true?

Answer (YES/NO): NO